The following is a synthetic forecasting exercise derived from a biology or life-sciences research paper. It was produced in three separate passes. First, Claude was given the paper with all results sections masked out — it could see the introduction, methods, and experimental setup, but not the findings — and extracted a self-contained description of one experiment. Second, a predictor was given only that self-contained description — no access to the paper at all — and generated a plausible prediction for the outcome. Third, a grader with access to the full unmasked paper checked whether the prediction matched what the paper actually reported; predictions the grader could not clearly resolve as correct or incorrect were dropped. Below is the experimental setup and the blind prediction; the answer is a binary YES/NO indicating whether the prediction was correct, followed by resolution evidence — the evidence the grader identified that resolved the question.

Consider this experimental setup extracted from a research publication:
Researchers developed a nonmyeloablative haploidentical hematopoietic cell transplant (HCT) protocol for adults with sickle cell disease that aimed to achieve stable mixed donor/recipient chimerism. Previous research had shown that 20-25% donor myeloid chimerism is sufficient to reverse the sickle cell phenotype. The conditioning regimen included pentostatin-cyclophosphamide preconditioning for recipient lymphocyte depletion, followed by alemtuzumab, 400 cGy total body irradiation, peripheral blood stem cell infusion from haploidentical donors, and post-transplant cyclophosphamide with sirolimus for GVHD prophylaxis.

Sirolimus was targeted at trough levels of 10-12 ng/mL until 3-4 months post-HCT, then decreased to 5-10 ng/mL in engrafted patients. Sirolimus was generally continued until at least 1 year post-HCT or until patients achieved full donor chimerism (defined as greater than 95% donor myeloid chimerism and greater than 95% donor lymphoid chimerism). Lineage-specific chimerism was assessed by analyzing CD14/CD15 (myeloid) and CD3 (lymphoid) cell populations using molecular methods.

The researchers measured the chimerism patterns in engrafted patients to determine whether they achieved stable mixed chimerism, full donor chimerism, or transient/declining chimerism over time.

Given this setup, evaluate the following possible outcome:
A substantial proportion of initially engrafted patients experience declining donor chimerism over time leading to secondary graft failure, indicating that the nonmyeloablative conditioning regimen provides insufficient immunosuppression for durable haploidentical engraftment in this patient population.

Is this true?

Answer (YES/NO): NO